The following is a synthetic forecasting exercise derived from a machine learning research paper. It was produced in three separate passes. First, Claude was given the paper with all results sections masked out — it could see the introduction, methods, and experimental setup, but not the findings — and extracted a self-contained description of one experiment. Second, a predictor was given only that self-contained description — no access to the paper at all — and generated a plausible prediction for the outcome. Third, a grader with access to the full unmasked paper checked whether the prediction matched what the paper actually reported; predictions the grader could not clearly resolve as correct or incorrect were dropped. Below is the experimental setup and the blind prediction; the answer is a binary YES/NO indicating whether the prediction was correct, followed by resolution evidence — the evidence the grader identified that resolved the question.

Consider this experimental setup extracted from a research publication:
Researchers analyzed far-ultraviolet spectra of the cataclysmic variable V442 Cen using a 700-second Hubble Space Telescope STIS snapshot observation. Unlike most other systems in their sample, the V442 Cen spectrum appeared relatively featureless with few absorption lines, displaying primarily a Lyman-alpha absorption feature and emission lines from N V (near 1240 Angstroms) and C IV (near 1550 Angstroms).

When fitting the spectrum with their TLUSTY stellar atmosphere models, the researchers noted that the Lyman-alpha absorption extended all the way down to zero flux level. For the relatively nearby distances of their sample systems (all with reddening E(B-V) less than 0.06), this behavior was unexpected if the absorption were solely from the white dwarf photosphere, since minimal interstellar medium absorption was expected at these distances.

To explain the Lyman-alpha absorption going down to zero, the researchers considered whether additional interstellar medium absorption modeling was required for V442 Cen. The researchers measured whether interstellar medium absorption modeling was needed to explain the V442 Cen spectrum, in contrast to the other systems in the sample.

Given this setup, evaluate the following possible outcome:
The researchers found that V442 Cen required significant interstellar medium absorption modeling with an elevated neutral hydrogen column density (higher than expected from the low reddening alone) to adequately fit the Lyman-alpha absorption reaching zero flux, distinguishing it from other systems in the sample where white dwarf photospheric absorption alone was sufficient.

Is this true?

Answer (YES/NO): NO